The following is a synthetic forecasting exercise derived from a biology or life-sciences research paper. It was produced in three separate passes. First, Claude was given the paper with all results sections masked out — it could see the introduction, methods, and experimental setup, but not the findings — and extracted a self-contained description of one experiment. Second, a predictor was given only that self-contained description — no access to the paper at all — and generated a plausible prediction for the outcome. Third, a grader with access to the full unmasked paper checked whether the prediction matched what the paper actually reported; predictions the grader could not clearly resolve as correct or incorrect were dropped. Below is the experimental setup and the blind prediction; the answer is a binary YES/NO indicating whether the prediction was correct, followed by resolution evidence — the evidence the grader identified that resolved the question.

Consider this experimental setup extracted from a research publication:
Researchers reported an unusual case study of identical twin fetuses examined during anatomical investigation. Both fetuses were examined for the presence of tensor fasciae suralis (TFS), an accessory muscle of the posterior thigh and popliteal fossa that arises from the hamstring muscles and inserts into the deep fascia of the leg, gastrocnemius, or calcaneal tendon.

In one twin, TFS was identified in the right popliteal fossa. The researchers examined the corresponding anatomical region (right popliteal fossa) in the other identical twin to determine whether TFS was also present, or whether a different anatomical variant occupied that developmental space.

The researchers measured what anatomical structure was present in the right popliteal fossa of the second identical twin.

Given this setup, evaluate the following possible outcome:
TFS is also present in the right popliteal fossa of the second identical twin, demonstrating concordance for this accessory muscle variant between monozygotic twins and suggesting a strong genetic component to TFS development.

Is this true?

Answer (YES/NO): NO